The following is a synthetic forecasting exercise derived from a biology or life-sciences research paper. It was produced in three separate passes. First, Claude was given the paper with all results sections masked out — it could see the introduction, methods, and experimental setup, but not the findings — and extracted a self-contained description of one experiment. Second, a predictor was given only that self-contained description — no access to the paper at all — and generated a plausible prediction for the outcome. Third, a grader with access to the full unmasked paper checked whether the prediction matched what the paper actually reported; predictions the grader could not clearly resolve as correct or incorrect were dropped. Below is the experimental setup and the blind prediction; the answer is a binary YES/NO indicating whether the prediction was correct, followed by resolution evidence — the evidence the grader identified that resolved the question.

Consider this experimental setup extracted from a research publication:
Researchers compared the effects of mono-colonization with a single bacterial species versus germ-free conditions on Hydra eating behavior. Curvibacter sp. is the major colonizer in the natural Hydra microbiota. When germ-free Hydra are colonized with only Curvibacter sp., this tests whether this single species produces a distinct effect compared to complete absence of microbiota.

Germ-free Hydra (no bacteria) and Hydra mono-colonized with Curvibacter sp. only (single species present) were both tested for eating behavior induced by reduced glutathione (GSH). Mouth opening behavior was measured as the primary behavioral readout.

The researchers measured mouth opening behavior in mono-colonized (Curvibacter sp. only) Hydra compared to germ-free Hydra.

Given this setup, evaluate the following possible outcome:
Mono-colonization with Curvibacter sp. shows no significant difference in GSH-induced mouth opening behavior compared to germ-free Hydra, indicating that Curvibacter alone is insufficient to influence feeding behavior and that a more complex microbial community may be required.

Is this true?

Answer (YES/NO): NO